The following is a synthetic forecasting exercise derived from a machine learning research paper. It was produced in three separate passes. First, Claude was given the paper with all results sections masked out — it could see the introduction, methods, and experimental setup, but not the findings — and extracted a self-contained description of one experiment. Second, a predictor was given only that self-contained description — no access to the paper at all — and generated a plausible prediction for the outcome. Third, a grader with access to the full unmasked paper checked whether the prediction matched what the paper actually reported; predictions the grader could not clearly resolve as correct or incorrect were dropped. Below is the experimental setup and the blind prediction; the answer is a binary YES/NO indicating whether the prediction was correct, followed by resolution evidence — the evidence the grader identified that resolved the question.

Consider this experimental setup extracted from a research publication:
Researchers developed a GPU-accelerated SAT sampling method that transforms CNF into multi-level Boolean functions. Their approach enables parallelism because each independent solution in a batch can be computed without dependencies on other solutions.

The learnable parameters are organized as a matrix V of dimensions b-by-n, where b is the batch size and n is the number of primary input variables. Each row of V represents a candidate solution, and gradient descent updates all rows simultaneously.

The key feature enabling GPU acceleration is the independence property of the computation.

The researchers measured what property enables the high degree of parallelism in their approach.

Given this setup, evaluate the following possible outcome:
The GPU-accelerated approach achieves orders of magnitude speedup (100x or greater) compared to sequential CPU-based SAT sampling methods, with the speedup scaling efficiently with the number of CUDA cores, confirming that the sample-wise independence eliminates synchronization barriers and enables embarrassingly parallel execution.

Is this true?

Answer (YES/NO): NO